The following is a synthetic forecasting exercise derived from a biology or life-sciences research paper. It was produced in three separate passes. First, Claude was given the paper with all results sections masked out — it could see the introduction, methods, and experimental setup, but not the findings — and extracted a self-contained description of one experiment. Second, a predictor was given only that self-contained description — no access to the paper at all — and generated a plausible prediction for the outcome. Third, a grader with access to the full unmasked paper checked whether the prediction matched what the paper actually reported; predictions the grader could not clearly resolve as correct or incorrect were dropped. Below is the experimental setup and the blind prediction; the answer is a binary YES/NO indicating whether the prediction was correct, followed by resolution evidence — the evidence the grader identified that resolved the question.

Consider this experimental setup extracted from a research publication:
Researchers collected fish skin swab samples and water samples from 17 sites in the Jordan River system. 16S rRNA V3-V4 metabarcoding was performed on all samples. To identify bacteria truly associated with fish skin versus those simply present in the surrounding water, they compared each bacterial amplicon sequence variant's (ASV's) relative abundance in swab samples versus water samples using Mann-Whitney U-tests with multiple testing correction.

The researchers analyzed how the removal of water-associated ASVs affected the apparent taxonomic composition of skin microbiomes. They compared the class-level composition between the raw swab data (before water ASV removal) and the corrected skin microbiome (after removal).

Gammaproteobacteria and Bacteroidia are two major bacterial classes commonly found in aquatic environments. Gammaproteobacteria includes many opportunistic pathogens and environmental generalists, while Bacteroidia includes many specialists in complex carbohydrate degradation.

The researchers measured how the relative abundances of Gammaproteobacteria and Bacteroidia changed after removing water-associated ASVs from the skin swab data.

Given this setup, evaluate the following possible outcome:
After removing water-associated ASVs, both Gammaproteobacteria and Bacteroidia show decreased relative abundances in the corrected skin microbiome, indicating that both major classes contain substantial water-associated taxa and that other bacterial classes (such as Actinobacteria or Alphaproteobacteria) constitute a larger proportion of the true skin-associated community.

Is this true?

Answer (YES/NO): NO